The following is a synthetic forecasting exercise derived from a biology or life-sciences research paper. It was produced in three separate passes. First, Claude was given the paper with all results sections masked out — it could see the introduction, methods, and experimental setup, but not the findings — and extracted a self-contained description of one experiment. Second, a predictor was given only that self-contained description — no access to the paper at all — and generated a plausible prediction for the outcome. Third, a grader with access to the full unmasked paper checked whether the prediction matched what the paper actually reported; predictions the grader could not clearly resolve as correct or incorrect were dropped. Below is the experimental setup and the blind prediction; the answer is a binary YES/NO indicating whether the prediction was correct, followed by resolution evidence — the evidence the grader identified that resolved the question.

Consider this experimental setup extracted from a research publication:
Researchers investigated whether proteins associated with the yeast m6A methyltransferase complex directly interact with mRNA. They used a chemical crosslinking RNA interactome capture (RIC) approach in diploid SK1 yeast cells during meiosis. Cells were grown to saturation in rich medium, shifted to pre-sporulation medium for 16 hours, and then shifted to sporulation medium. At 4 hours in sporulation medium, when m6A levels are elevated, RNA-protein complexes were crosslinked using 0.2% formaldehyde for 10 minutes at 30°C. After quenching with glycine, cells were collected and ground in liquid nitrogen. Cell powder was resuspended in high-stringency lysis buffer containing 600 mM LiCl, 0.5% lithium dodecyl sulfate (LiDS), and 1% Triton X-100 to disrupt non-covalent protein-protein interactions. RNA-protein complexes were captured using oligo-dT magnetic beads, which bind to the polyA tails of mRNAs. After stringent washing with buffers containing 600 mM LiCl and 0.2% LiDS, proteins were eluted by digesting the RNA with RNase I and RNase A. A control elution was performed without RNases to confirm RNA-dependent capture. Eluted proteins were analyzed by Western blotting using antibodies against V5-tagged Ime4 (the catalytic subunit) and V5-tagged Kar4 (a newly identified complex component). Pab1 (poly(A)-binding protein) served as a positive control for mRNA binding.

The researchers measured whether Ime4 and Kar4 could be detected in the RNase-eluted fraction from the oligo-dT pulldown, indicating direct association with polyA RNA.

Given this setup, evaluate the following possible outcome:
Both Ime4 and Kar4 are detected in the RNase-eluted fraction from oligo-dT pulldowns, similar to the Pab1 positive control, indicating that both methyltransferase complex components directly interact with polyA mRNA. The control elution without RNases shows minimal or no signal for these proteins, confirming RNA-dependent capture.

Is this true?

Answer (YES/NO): YES